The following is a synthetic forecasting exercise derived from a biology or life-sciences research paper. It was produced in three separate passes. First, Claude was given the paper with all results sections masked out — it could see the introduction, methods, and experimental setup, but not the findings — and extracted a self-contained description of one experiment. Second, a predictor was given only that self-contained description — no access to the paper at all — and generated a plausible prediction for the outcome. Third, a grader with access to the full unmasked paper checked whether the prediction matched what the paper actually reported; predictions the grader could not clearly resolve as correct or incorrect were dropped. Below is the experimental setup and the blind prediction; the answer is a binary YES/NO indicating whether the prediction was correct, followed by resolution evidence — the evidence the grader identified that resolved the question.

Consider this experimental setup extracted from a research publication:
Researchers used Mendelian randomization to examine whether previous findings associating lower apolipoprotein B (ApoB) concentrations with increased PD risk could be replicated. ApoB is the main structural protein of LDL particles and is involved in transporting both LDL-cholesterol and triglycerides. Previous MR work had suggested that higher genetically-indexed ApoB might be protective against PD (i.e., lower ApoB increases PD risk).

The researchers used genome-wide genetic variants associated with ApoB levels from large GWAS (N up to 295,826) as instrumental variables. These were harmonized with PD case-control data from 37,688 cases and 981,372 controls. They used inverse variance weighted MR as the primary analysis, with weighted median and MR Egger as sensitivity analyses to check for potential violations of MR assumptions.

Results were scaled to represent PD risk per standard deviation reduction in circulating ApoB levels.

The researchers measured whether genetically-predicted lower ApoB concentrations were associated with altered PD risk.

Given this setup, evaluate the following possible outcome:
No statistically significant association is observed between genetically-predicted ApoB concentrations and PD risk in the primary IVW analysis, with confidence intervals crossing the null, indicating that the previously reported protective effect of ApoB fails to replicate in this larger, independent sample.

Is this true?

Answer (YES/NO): YES